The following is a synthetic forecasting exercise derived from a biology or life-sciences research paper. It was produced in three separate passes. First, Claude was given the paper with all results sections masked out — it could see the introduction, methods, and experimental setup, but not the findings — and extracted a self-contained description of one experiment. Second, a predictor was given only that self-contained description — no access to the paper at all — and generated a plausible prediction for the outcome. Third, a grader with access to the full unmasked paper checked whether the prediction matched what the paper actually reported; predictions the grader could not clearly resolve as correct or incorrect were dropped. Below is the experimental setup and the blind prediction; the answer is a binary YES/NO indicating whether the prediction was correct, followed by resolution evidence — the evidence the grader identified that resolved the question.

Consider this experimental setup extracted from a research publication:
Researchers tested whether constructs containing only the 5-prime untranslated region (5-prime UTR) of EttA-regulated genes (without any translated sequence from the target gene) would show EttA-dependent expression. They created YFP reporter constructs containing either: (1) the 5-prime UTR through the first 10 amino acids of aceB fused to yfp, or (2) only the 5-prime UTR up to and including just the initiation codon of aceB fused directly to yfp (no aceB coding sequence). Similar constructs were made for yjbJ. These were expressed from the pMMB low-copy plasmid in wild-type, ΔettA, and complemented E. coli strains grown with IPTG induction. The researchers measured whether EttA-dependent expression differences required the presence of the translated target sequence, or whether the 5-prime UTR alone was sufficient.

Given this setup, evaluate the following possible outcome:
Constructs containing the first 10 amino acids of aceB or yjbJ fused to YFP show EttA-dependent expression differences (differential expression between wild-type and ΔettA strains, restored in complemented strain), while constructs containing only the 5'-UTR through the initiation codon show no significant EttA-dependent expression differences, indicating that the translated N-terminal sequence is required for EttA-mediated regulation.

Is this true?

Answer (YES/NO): YES